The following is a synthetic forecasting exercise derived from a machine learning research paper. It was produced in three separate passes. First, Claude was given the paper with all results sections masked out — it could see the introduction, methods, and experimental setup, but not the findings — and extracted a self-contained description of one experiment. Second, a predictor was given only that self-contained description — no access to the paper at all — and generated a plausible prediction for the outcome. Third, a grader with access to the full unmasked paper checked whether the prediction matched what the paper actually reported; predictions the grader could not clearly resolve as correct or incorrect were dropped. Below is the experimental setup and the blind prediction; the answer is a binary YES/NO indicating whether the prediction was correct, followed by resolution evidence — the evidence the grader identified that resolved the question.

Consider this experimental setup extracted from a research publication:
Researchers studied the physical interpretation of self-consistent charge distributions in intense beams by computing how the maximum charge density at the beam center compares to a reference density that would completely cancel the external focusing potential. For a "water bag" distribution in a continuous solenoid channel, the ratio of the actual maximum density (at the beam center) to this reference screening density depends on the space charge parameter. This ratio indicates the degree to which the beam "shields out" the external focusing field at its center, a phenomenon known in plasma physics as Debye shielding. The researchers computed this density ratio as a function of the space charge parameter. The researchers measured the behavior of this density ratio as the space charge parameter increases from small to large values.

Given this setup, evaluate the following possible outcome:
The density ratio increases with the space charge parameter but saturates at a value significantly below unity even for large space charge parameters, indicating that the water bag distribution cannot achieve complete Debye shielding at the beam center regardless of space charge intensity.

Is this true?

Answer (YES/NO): NO